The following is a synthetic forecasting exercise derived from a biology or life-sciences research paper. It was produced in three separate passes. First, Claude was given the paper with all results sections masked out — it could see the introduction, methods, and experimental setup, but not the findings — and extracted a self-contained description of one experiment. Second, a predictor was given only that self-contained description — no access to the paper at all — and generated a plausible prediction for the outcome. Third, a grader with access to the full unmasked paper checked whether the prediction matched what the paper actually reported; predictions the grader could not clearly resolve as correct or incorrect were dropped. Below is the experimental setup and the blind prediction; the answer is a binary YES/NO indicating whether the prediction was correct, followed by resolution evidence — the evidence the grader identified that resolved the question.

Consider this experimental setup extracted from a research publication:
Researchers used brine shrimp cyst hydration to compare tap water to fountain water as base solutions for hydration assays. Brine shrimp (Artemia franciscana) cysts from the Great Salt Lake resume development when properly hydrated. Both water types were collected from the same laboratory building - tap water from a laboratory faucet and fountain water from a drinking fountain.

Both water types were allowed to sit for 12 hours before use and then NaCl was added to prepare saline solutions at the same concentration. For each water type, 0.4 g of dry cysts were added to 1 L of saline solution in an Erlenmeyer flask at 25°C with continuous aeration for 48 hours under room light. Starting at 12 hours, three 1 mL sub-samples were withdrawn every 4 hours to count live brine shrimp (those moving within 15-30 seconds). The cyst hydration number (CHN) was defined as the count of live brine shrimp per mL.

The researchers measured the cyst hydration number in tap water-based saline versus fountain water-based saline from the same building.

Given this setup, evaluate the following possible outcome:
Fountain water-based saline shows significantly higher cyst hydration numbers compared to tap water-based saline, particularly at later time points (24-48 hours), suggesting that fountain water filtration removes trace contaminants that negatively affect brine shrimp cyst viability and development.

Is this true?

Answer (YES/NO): NO